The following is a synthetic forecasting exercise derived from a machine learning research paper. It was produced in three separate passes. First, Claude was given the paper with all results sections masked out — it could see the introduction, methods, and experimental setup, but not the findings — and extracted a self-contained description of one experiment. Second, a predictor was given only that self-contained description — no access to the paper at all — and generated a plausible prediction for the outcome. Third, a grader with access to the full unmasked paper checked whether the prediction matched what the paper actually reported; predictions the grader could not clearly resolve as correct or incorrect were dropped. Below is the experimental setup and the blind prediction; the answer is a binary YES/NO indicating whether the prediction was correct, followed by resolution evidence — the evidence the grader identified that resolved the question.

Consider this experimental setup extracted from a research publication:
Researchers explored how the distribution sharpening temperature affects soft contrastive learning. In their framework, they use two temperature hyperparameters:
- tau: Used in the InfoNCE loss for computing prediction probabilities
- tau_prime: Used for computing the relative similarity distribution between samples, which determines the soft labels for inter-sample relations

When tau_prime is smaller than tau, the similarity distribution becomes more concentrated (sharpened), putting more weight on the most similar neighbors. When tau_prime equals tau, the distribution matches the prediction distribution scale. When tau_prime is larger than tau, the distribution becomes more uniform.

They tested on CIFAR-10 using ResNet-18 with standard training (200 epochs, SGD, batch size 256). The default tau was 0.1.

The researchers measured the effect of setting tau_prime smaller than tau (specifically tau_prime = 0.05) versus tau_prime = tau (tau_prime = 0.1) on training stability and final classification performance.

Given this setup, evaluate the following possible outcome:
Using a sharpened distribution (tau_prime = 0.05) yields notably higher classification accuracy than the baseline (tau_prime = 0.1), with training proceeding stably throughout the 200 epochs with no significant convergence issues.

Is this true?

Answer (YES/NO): YES